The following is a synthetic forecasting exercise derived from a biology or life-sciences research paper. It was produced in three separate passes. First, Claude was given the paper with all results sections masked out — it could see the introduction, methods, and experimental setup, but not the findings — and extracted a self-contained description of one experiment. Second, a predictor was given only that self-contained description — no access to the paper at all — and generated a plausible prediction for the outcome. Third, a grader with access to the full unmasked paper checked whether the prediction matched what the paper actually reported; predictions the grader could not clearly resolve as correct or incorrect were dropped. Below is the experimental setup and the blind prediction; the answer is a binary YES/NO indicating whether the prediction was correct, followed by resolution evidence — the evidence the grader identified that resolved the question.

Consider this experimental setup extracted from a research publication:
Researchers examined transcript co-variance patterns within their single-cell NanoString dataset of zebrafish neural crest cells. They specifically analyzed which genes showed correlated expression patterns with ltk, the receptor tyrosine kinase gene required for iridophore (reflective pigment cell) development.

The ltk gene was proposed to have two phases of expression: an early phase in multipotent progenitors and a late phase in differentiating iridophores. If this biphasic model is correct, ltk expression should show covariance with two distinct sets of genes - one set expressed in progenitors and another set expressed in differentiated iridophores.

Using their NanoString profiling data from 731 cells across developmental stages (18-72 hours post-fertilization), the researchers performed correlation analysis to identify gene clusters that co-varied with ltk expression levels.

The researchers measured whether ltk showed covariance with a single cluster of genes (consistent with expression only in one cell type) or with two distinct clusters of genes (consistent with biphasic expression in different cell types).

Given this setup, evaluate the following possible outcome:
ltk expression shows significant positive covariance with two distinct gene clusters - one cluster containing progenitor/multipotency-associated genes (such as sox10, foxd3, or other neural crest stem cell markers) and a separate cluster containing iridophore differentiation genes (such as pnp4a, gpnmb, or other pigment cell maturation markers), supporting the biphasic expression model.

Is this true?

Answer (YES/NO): NO